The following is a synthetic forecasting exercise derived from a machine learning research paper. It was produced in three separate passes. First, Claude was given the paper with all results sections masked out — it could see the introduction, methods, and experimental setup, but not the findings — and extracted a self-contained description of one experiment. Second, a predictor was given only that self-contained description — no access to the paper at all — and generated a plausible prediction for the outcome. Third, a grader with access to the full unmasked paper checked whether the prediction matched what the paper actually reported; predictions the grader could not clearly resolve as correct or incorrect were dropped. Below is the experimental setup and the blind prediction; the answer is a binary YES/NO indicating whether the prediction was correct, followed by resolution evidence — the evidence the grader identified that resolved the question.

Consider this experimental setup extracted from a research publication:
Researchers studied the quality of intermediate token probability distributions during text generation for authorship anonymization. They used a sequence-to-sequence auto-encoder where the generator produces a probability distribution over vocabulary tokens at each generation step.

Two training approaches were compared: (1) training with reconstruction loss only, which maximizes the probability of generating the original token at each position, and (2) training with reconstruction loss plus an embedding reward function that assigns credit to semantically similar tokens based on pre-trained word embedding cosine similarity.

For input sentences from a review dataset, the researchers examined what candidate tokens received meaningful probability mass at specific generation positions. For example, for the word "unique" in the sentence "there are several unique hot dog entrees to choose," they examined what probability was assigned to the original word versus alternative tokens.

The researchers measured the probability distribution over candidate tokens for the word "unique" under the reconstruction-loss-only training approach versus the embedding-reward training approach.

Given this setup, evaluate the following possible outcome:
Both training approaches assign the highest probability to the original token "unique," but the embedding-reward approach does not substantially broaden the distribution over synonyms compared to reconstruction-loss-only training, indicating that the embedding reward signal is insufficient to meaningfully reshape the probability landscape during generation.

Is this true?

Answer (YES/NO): NO